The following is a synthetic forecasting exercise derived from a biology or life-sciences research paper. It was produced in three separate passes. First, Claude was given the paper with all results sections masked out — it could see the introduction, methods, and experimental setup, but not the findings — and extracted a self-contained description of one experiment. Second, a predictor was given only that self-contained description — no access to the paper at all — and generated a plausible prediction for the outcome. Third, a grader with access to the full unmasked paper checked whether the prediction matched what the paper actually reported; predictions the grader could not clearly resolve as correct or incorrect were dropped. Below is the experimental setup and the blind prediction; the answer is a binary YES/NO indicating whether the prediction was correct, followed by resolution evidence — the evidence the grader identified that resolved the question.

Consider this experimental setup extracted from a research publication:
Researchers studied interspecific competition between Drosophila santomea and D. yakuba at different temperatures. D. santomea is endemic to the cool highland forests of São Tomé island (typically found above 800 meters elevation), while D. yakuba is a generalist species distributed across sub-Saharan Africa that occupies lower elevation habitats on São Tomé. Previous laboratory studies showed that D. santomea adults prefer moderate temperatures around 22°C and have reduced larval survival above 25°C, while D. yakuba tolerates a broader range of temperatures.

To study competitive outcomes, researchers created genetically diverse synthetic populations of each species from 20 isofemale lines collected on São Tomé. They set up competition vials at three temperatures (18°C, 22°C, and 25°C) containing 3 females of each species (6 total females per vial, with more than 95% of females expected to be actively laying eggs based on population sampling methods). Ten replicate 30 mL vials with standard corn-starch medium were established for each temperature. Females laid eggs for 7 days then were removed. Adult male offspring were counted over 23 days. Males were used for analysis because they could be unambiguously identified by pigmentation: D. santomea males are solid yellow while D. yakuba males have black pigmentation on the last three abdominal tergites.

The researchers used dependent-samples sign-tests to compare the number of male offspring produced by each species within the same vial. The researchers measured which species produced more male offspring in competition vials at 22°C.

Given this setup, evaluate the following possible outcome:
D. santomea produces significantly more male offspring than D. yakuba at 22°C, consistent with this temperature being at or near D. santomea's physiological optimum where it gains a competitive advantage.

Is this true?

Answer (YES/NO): NO